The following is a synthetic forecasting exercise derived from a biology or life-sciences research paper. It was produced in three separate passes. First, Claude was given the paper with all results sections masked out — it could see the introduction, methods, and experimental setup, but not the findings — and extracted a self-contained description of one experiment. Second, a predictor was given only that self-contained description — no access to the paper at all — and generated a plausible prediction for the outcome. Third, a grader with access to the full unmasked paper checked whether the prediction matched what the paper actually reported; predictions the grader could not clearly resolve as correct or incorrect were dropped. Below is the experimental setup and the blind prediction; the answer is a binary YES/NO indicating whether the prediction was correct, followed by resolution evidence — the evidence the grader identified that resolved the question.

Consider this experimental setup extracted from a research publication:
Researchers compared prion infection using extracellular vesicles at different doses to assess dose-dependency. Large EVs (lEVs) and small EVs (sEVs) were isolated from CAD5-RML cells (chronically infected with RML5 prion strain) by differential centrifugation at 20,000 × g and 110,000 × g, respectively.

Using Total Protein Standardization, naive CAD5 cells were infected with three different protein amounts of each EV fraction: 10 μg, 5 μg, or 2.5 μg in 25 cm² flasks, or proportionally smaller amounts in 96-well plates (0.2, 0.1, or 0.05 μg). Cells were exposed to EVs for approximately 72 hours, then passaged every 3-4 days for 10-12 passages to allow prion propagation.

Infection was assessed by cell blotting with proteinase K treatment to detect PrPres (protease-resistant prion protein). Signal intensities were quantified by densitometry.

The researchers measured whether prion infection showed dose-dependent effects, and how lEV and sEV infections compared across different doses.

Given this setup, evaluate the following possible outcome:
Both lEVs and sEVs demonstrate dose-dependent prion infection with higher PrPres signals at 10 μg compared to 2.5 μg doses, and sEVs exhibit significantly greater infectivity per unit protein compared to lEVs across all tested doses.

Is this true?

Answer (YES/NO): NO